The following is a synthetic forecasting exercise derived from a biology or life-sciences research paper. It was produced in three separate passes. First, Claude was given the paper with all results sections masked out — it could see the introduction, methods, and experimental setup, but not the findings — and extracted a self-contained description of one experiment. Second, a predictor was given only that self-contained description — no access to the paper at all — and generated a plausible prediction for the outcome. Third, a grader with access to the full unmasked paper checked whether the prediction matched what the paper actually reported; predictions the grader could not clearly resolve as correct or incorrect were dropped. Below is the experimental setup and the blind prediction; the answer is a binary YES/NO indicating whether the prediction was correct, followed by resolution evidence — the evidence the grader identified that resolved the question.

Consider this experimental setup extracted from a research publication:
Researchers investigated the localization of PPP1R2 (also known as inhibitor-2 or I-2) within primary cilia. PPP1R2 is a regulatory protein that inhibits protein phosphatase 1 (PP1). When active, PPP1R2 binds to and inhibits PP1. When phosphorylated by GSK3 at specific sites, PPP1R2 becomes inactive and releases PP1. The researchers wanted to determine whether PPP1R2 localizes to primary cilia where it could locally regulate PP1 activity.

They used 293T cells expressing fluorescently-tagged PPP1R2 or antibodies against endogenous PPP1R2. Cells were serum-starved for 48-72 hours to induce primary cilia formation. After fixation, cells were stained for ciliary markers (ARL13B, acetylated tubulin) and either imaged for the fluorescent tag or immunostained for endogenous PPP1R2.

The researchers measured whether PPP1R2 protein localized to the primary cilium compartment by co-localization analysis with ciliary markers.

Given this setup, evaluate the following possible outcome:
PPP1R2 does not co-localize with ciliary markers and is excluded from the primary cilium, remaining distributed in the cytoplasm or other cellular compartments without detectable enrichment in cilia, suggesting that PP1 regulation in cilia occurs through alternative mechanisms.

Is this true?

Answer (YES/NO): NO